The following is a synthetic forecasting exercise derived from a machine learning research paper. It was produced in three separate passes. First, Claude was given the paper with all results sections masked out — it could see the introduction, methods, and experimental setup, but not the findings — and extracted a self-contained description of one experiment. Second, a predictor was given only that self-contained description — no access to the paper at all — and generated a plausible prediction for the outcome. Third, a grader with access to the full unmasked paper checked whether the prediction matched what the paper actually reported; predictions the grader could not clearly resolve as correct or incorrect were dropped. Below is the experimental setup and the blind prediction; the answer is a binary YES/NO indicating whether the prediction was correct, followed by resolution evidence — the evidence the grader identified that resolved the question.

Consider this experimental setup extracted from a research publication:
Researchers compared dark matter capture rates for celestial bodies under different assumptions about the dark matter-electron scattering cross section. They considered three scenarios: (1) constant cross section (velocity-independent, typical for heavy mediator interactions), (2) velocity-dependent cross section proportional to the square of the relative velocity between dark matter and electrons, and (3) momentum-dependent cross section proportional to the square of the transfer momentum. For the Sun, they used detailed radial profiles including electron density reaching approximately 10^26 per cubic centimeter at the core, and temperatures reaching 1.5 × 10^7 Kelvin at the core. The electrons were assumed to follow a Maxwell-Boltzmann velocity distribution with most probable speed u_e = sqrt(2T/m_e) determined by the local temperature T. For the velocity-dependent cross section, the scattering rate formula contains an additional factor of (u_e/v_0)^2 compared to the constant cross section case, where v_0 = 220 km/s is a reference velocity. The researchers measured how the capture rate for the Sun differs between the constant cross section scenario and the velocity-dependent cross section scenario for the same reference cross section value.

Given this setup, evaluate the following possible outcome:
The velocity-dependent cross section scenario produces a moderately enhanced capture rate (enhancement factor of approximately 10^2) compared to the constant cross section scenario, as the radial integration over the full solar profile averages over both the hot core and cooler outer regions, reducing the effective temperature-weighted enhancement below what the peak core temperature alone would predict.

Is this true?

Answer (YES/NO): NO